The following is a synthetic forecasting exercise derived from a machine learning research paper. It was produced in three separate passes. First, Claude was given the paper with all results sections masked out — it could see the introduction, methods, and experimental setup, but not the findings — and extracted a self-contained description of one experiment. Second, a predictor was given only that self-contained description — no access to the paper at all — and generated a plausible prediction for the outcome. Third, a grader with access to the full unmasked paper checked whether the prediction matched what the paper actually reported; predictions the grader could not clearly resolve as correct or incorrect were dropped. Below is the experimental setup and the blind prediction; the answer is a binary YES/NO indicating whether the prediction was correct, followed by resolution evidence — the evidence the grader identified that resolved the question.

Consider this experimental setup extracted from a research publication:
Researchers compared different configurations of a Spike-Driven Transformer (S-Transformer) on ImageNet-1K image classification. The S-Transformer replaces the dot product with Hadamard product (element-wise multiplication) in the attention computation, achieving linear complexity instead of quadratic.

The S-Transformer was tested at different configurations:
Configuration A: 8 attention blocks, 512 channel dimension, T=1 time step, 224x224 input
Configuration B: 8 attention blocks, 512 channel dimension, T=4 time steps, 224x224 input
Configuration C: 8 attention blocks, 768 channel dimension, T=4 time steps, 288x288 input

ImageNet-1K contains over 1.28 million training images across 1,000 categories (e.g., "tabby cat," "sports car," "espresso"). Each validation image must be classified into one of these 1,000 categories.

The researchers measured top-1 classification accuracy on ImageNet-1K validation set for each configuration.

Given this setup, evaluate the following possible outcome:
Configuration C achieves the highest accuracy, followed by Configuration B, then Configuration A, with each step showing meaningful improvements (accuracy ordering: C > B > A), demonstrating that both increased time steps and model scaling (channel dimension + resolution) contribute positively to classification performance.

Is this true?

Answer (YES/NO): YES